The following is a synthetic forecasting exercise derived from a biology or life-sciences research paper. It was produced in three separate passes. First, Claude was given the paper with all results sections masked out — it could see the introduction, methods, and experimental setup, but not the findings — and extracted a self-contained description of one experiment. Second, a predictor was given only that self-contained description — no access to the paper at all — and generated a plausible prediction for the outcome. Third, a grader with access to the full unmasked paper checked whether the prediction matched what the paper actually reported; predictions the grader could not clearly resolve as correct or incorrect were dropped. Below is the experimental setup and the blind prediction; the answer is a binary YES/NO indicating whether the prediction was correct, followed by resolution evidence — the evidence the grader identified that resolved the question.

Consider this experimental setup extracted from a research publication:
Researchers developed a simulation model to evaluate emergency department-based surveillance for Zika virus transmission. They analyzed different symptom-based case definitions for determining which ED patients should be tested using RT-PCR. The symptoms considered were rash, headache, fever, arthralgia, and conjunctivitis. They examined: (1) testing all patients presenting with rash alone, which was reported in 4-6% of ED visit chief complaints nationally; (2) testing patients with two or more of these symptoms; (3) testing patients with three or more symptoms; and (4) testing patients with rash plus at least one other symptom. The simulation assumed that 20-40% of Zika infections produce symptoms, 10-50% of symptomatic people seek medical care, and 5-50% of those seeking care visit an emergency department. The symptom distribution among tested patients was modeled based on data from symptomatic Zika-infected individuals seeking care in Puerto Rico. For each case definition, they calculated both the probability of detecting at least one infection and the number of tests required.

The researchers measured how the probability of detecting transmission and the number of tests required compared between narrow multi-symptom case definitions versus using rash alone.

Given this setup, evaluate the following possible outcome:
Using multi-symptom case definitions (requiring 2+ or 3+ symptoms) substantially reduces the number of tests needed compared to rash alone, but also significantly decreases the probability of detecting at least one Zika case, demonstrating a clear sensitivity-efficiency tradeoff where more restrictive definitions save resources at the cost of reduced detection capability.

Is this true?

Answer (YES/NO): NO